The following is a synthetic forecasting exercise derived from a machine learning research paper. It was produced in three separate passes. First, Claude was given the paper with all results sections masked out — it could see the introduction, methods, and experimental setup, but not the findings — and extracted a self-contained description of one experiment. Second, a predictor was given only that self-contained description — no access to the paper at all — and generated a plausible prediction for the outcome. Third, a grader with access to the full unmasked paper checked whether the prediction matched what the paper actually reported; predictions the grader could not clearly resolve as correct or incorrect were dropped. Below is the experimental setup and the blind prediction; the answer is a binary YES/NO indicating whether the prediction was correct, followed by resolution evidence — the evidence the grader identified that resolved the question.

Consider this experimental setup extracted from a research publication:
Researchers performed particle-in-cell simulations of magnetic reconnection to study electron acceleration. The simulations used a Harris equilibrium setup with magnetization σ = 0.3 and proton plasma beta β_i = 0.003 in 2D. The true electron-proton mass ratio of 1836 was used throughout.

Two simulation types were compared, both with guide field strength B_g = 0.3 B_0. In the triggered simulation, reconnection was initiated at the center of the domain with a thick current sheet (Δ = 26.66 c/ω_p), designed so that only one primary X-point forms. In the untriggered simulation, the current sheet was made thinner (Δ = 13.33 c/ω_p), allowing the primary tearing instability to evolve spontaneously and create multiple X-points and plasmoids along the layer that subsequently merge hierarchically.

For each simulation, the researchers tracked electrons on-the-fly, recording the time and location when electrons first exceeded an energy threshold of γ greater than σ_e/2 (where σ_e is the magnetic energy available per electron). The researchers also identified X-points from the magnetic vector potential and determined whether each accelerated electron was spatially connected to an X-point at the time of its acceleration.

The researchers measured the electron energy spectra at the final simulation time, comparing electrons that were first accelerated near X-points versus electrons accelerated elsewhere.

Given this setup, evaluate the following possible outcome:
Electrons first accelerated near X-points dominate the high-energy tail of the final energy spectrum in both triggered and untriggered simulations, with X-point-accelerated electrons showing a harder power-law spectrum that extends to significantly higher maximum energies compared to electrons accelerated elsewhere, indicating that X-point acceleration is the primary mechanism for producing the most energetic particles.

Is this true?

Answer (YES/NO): YES